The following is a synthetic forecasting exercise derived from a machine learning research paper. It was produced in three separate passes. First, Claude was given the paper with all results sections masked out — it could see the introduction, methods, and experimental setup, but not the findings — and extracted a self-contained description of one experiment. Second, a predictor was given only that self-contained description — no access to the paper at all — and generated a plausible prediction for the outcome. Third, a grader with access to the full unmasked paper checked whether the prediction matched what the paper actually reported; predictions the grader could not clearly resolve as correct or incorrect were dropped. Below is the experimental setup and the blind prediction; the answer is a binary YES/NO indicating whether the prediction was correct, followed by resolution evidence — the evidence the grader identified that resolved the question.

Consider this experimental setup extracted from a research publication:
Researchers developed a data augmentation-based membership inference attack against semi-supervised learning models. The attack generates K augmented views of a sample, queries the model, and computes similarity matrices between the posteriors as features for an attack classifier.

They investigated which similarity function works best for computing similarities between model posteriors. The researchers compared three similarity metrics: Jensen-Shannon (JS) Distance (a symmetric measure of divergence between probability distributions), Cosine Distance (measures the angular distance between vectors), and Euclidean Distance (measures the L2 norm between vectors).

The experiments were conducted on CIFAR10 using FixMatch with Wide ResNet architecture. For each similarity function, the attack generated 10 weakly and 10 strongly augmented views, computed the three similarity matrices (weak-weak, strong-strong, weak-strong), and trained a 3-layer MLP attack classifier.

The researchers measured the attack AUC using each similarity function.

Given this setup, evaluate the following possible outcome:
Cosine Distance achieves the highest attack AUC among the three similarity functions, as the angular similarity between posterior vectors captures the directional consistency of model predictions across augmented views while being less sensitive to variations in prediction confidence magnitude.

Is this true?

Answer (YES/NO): NO